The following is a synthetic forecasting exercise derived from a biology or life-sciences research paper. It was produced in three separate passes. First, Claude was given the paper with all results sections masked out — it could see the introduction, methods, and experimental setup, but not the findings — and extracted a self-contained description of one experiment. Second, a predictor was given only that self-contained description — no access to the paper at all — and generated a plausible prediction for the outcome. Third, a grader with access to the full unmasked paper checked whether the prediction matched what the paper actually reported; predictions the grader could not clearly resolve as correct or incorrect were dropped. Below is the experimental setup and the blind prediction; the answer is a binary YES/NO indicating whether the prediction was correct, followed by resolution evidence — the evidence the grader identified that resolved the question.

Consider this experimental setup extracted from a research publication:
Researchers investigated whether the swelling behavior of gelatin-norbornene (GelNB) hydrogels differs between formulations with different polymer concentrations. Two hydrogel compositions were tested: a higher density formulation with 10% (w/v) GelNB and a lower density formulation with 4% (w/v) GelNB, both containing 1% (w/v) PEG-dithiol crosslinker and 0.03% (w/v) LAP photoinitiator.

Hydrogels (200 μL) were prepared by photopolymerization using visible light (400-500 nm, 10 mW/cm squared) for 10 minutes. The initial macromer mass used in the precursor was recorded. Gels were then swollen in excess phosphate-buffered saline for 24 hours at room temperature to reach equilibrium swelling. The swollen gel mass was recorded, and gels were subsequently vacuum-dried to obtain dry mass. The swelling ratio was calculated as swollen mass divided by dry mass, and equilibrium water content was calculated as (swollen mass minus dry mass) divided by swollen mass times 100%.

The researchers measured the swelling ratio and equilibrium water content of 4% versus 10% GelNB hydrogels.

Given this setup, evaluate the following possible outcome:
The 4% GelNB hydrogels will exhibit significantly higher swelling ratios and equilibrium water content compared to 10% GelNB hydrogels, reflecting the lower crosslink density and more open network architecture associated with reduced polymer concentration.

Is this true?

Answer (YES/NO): NO